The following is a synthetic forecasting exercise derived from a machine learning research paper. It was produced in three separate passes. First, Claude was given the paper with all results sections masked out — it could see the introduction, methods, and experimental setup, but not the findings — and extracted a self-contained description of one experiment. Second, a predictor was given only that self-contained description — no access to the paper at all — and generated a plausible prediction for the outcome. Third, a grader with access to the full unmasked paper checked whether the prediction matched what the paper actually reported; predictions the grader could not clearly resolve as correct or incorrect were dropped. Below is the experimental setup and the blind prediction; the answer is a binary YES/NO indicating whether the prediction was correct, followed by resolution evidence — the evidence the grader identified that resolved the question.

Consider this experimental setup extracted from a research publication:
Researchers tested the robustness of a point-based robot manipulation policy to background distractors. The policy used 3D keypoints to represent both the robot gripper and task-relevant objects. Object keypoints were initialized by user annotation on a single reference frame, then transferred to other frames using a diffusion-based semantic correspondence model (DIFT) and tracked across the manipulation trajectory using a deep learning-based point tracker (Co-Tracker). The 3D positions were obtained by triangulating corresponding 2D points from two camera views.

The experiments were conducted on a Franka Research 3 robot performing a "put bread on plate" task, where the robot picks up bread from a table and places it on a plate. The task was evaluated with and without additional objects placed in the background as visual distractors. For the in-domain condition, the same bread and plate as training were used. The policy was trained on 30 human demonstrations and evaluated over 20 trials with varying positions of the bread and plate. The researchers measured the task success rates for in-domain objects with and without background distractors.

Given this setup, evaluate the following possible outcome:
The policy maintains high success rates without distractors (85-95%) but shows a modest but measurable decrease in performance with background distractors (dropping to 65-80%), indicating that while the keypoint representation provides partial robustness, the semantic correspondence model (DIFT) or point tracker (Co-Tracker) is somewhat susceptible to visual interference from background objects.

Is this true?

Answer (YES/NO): NO